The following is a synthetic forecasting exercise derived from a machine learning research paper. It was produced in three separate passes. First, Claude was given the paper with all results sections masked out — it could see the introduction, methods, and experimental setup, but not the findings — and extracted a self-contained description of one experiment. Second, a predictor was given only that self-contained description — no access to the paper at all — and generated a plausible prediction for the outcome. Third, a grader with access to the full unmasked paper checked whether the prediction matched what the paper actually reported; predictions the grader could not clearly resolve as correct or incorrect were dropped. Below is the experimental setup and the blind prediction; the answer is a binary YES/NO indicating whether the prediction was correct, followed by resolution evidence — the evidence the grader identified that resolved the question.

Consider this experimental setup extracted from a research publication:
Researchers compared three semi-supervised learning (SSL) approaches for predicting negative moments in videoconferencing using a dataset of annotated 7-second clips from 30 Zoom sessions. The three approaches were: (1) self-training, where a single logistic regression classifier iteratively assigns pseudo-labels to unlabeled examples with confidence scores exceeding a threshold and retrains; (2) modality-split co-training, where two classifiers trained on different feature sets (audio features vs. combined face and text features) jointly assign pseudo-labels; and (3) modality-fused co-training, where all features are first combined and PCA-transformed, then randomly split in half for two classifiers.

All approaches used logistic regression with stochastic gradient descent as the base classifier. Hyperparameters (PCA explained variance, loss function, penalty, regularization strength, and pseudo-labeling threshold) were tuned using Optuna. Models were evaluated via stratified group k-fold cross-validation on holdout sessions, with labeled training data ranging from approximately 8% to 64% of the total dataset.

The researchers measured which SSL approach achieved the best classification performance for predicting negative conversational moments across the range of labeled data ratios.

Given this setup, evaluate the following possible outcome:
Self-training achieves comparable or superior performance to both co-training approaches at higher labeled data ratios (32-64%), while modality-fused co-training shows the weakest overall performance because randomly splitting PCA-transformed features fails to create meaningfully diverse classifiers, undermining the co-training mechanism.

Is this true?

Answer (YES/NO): NO